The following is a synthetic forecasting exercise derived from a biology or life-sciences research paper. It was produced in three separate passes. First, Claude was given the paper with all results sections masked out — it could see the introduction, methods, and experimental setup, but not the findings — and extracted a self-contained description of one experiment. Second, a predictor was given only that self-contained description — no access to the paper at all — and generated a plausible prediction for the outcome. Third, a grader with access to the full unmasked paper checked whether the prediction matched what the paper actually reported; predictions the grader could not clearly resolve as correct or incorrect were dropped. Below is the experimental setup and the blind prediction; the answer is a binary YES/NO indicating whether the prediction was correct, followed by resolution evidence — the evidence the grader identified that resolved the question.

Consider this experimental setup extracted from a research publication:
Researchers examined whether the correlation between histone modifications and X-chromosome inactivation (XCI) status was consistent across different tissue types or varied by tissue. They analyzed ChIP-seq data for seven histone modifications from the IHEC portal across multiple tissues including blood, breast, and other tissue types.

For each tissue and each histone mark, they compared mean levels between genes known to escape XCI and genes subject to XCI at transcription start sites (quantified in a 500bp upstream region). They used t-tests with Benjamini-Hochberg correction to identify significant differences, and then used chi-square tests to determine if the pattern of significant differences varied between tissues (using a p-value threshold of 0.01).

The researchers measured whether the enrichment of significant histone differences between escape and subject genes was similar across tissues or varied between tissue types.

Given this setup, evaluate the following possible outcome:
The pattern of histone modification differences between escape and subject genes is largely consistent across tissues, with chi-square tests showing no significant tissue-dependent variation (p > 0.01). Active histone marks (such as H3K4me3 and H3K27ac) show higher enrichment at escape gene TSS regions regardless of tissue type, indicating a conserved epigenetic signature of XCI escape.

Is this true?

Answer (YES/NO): NO